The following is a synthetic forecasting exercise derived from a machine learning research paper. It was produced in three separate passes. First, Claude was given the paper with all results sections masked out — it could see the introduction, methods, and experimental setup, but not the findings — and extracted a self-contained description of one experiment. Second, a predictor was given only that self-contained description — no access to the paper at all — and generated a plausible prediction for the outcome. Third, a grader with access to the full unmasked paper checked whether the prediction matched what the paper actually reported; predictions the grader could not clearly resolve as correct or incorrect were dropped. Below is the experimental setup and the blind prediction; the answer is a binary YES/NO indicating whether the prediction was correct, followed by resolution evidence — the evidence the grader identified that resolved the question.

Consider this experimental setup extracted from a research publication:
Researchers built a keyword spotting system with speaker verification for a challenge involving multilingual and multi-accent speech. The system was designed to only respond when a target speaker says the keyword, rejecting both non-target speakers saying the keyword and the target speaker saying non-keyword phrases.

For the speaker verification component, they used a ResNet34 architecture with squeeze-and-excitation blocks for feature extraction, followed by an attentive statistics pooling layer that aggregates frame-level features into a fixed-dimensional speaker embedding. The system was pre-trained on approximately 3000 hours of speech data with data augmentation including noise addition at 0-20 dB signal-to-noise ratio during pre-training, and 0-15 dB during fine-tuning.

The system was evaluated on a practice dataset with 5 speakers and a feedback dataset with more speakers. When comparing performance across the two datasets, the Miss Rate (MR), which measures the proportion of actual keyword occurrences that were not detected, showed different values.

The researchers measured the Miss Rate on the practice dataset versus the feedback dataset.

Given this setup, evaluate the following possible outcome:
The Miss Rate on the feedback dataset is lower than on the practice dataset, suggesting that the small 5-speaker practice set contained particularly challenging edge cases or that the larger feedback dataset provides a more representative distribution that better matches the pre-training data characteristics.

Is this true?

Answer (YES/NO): NO